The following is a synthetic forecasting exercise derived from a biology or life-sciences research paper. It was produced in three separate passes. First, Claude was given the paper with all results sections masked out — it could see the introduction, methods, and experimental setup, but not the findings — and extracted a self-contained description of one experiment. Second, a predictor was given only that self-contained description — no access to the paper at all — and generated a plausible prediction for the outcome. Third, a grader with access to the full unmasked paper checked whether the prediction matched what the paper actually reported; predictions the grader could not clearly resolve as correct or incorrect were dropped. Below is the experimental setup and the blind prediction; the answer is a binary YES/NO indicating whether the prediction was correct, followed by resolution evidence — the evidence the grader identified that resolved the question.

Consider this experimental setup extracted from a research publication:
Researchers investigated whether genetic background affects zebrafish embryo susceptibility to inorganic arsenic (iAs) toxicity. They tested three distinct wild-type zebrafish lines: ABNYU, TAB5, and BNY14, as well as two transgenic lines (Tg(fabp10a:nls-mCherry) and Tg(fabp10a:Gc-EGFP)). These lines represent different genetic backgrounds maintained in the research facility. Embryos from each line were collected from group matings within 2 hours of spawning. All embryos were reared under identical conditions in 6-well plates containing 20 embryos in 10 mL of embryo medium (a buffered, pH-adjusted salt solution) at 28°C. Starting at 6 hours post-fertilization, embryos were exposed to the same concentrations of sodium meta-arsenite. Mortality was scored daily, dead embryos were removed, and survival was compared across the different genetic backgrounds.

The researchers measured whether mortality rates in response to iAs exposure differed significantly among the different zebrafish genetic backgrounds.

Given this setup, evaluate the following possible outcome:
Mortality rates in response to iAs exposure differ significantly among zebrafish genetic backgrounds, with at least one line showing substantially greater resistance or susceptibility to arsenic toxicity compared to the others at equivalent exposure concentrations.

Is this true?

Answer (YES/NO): NO